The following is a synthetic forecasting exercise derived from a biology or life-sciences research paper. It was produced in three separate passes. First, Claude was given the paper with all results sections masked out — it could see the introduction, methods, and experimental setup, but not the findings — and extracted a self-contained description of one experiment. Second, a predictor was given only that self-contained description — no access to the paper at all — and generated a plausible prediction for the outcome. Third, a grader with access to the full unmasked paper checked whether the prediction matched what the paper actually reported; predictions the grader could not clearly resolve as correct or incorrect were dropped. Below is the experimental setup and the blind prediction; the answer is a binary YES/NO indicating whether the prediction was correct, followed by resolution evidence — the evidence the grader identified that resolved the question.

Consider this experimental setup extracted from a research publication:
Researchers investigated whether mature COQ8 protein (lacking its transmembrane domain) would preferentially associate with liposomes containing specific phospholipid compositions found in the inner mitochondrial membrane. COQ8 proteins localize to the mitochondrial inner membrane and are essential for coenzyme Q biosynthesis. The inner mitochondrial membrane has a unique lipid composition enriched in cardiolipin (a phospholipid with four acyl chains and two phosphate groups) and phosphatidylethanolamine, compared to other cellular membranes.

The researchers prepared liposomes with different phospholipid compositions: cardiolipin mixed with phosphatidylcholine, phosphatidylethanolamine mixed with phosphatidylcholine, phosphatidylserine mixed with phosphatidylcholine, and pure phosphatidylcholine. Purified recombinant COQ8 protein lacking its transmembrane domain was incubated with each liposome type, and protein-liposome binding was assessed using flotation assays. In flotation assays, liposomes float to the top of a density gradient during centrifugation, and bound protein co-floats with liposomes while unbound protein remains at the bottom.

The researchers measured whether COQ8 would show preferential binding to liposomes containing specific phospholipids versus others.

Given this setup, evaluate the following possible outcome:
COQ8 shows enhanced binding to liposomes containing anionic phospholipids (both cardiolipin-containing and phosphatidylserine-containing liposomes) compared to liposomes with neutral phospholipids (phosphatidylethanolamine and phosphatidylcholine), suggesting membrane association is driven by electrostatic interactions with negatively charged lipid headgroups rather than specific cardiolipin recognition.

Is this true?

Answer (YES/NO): NO